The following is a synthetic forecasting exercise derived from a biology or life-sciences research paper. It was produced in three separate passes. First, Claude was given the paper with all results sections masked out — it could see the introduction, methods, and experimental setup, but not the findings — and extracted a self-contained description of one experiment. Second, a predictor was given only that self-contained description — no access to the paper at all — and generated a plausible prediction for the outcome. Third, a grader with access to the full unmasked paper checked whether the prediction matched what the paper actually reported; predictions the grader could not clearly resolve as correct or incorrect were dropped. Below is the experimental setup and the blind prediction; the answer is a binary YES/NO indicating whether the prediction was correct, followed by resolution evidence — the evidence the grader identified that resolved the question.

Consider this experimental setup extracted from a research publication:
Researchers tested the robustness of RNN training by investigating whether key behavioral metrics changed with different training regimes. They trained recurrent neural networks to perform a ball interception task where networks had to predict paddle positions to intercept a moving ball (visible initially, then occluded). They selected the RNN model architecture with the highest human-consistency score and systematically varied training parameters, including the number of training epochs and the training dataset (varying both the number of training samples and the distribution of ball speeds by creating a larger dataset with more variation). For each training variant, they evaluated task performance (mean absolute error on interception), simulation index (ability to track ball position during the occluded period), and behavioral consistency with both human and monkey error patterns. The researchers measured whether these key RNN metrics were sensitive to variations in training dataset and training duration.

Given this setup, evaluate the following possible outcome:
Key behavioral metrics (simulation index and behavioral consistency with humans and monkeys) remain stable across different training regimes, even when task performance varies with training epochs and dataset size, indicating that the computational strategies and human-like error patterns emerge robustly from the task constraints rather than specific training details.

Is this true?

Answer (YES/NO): NO